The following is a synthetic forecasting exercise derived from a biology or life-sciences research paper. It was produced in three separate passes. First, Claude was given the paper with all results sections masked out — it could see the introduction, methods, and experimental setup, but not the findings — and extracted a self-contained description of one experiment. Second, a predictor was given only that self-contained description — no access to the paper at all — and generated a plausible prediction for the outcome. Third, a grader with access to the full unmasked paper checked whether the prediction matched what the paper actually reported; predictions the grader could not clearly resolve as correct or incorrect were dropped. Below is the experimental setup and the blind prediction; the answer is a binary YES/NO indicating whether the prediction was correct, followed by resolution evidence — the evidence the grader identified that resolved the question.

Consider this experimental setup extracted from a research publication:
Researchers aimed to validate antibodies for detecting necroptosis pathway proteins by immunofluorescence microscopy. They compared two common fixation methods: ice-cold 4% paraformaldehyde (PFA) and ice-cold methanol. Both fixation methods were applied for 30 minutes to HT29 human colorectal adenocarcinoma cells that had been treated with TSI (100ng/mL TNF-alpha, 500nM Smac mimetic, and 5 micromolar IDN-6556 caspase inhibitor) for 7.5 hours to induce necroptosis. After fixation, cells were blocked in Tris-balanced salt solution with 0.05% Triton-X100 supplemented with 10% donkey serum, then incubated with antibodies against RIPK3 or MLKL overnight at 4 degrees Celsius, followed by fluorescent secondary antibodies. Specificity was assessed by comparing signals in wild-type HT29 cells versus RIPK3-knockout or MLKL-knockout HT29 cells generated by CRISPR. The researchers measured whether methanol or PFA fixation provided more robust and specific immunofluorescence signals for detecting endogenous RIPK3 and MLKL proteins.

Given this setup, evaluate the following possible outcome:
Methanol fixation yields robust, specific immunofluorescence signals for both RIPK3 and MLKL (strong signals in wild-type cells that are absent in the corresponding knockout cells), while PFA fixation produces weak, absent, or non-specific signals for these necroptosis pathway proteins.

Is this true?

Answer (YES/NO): NO